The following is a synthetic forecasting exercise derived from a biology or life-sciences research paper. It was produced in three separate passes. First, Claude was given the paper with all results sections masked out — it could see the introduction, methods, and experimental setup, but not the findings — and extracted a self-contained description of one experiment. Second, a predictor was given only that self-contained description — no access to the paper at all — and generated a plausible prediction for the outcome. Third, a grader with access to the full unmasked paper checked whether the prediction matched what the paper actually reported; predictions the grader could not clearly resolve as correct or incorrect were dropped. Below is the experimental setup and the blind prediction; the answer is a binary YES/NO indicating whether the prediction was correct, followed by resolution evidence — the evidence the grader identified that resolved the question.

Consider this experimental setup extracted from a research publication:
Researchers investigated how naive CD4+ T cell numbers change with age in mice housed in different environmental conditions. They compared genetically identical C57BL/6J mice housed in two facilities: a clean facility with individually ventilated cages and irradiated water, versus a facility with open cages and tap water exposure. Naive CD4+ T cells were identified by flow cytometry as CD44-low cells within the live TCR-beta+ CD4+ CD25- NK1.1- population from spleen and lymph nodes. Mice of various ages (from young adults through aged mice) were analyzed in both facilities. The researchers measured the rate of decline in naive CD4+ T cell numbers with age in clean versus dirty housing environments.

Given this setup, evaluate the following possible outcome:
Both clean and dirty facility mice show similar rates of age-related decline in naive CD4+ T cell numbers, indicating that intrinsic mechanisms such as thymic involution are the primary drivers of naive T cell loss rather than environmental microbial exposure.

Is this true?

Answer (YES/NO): NO